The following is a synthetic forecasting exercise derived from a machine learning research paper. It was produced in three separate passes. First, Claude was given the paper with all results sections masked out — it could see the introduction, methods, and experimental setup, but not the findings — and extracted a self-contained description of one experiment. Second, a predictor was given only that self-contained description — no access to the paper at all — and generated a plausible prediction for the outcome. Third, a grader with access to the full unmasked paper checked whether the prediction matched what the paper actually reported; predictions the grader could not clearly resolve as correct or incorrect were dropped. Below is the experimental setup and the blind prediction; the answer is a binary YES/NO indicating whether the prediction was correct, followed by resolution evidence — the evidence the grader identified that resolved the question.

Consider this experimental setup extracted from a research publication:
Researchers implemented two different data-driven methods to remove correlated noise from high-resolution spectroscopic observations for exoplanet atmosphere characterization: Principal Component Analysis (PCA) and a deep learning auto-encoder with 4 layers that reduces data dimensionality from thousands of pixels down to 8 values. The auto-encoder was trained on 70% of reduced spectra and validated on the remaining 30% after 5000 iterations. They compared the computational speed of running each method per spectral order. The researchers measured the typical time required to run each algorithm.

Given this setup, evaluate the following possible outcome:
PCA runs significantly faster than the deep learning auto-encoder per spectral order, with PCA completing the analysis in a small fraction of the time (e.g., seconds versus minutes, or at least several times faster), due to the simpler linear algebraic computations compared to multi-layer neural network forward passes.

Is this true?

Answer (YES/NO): YES